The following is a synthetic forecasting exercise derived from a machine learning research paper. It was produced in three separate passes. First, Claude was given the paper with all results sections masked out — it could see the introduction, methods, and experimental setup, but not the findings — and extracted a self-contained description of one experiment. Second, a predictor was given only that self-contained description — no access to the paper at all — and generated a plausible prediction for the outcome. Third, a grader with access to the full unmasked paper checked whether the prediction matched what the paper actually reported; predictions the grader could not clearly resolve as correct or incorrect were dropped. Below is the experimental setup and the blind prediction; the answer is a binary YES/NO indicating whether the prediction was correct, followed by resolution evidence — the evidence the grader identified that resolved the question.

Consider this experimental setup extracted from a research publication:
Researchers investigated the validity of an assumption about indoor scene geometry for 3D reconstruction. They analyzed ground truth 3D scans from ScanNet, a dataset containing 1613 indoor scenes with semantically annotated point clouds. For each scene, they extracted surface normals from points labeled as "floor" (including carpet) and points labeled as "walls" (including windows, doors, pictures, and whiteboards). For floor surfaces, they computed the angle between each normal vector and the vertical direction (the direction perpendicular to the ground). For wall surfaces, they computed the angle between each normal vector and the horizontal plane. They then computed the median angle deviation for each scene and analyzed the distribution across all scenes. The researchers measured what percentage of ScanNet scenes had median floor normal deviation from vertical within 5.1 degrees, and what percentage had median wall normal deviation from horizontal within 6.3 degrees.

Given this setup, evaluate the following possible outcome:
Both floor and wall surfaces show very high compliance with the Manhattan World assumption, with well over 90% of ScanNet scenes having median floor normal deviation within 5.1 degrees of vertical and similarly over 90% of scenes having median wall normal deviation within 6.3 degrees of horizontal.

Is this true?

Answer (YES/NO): NO